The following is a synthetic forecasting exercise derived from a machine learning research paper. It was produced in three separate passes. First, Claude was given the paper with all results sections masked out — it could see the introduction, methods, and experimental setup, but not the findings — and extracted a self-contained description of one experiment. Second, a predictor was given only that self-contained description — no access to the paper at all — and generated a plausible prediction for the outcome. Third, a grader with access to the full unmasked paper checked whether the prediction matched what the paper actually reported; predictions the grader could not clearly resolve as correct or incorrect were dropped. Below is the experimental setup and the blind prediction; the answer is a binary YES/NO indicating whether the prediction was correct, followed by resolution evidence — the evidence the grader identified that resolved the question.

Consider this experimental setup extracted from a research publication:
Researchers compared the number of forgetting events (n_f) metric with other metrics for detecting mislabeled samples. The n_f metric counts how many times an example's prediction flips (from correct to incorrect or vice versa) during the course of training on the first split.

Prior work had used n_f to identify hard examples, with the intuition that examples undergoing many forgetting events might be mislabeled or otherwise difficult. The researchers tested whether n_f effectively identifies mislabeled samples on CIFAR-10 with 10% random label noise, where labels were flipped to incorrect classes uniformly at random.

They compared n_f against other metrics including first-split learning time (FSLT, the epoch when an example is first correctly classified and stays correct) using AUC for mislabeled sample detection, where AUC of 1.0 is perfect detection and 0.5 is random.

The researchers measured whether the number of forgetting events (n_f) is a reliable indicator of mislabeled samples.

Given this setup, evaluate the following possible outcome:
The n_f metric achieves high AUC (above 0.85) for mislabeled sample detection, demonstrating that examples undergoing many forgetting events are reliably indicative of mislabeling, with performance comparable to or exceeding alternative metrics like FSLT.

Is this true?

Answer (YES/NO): NO